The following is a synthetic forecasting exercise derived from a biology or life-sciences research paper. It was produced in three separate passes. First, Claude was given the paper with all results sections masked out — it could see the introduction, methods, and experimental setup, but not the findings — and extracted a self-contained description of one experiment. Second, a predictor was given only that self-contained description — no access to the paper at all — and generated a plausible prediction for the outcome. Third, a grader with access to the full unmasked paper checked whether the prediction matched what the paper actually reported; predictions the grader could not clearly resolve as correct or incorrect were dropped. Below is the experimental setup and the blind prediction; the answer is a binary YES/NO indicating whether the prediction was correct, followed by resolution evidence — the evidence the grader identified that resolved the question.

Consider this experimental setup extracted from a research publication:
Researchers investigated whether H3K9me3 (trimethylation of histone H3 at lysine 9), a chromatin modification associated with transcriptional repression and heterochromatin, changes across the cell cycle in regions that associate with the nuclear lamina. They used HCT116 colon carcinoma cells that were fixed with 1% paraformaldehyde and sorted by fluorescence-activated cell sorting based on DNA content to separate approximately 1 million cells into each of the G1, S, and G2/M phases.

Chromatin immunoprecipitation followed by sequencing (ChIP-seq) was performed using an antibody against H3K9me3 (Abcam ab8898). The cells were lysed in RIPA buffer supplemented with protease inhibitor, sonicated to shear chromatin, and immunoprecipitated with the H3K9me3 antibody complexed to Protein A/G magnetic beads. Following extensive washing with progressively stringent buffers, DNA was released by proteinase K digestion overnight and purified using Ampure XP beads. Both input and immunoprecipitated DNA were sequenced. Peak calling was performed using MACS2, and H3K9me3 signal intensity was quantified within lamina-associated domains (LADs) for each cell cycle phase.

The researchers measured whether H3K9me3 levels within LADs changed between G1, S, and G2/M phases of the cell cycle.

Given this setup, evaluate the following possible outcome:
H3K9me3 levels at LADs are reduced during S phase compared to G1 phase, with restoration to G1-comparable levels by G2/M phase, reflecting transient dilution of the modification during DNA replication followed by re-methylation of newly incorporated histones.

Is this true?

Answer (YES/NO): NO